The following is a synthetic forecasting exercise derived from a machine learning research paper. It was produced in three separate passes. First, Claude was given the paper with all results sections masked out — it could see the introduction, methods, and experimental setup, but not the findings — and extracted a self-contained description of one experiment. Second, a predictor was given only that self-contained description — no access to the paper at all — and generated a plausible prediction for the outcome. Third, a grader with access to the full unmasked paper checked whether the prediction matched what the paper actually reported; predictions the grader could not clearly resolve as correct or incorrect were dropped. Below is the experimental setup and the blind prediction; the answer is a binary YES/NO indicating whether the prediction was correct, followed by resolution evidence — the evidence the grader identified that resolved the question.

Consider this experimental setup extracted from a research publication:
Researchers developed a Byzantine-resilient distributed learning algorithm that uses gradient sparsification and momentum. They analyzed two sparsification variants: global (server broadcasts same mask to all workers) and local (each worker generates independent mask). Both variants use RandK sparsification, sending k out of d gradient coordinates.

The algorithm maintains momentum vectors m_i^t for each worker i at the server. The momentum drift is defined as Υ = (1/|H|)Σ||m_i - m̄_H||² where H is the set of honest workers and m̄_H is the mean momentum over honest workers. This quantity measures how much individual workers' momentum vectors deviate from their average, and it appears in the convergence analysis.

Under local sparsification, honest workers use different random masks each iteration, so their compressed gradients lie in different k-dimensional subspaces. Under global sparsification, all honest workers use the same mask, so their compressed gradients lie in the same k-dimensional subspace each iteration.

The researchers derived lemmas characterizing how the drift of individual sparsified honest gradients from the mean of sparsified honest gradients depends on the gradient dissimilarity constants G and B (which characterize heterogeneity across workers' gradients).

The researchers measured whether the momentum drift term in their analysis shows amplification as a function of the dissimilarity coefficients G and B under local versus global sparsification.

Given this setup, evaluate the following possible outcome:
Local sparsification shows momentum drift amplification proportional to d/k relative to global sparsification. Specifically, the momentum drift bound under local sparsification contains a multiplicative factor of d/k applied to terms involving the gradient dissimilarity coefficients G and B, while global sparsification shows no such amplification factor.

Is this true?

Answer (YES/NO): NO